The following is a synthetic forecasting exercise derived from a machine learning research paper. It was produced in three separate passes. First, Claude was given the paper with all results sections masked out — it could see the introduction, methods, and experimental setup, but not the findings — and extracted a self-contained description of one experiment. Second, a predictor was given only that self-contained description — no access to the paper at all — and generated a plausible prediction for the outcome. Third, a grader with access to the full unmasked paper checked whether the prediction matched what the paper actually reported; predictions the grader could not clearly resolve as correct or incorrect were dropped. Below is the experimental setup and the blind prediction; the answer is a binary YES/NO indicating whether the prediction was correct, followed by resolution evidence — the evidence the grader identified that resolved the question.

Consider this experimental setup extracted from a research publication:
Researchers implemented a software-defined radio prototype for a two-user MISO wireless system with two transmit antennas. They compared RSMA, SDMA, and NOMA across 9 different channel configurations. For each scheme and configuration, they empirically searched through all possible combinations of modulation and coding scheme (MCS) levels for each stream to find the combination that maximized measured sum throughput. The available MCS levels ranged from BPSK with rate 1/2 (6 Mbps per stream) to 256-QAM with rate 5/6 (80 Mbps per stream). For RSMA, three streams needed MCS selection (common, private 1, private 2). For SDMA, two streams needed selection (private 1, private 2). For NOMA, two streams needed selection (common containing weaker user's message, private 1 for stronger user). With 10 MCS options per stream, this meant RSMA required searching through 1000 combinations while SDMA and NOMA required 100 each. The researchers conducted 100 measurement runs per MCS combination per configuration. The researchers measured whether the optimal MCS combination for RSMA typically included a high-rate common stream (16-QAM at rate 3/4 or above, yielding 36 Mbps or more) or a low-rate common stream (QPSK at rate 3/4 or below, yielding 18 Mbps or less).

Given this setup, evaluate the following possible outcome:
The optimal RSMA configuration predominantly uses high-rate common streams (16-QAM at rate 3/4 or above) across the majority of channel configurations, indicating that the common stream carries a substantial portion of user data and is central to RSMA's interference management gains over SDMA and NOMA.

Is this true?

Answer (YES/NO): NO